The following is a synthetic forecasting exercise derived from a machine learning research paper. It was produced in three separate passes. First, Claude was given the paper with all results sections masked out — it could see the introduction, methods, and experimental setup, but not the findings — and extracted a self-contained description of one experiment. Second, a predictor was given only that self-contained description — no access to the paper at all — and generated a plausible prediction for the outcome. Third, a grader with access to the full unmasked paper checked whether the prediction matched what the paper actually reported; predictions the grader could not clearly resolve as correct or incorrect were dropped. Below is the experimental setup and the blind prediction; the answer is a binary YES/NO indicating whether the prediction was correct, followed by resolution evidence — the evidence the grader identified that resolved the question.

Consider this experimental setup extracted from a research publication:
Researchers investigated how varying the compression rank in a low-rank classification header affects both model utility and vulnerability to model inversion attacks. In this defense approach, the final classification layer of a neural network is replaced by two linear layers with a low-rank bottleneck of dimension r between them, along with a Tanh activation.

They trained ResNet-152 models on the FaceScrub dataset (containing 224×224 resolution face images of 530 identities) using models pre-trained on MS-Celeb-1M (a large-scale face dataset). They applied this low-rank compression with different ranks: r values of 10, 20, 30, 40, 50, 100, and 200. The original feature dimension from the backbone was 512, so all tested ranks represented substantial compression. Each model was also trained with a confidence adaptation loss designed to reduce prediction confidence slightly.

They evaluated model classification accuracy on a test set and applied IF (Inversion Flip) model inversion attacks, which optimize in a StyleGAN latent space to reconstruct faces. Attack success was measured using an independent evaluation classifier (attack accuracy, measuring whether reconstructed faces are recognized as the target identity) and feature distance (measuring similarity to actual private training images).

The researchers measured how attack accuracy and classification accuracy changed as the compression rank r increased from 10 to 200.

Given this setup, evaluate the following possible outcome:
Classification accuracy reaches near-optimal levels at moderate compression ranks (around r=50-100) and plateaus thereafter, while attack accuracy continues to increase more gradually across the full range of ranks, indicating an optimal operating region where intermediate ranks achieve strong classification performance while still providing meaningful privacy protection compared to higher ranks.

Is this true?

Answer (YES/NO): NO